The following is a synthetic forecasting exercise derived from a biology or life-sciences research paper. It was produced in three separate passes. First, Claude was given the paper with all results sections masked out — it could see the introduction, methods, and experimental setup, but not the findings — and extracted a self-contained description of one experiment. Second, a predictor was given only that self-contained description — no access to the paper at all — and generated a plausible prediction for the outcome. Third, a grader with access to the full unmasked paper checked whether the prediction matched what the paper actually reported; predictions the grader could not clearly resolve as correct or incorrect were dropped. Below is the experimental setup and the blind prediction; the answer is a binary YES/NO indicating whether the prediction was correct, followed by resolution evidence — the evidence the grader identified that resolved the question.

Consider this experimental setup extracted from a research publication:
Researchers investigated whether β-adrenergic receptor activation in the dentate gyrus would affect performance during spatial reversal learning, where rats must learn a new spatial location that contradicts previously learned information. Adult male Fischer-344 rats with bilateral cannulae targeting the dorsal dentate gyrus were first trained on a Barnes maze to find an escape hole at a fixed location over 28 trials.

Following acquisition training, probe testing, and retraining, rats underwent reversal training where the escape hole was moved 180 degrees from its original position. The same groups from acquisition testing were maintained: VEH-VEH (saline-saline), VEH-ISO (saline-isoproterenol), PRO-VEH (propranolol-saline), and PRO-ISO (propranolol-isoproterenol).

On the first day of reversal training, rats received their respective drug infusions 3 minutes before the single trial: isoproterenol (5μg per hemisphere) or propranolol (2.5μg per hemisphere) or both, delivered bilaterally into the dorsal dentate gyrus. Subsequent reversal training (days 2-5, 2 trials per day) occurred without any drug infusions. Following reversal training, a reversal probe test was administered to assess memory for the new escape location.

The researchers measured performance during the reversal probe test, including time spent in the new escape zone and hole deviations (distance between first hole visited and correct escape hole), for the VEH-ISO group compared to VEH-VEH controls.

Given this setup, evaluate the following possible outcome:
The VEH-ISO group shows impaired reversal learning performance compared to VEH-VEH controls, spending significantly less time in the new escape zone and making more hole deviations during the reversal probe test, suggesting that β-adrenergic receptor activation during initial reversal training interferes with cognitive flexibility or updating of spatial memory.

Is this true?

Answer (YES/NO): NO